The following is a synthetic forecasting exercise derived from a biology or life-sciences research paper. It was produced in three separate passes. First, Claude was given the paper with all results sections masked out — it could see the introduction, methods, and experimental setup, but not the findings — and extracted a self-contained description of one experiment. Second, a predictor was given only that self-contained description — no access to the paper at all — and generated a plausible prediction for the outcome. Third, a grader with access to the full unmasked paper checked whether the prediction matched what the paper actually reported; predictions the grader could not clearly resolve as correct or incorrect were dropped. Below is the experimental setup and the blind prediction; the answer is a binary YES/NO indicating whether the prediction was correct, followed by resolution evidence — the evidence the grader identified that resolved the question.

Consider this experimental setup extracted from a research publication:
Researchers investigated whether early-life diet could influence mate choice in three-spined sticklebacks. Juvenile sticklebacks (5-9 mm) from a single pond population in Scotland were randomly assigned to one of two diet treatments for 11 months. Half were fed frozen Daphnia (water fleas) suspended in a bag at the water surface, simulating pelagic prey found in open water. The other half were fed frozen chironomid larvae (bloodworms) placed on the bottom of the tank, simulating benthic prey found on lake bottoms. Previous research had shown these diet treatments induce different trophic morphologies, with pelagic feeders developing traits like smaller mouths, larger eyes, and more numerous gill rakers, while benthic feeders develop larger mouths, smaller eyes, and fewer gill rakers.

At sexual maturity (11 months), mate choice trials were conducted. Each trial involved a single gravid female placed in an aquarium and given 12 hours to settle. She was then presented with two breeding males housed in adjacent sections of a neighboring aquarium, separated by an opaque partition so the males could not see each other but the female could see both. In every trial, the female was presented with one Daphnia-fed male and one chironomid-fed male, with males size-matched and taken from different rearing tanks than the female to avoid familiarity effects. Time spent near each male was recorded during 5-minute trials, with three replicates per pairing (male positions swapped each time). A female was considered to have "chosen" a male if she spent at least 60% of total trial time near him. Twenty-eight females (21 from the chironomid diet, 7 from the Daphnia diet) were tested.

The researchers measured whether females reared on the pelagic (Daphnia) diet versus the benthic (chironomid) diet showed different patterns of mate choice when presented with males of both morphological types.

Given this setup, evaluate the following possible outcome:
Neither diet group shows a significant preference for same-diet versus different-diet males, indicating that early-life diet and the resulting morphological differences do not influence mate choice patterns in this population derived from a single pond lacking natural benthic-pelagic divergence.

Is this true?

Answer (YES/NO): NO